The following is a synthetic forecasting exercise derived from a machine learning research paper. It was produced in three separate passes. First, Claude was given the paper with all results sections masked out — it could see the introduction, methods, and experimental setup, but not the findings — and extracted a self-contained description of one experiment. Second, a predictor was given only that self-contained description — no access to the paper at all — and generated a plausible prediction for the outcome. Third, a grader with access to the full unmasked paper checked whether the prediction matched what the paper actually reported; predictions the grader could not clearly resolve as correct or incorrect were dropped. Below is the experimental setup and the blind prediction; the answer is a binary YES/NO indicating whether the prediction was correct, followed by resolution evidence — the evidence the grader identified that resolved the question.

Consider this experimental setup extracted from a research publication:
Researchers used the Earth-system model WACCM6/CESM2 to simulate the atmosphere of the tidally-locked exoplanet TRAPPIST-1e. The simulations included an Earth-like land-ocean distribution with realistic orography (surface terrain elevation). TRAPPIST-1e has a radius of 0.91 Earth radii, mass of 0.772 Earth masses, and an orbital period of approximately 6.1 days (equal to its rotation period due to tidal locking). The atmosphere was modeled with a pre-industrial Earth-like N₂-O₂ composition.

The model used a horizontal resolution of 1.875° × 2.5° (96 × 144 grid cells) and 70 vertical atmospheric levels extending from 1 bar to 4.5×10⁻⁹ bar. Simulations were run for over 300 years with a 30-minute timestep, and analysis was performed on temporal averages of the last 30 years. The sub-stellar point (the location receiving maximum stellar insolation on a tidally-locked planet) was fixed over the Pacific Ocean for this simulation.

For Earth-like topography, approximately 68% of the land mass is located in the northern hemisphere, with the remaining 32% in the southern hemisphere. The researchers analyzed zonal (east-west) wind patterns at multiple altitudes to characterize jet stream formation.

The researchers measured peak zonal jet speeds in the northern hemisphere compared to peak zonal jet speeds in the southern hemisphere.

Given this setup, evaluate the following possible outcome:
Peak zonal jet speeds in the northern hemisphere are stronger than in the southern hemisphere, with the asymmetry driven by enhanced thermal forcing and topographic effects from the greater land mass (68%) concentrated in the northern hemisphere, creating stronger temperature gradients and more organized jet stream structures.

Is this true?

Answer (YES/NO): NO